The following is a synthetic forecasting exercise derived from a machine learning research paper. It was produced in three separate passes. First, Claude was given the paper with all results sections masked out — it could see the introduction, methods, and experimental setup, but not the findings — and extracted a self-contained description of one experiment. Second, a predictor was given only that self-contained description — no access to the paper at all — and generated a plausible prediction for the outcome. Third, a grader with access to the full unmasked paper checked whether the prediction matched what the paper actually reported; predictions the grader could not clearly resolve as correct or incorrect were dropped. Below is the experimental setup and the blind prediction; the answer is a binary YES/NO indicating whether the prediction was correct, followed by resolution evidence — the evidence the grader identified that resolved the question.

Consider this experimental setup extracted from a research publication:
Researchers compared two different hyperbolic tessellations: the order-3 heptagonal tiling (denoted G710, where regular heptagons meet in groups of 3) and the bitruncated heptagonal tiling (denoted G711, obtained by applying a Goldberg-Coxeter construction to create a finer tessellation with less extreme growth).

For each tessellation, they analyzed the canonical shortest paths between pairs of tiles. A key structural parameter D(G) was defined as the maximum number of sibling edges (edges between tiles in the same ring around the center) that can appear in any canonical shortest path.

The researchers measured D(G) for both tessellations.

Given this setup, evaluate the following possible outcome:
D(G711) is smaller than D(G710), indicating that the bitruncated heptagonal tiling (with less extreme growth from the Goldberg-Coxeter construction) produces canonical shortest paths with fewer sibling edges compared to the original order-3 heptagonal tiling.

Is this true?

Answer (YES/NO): NO